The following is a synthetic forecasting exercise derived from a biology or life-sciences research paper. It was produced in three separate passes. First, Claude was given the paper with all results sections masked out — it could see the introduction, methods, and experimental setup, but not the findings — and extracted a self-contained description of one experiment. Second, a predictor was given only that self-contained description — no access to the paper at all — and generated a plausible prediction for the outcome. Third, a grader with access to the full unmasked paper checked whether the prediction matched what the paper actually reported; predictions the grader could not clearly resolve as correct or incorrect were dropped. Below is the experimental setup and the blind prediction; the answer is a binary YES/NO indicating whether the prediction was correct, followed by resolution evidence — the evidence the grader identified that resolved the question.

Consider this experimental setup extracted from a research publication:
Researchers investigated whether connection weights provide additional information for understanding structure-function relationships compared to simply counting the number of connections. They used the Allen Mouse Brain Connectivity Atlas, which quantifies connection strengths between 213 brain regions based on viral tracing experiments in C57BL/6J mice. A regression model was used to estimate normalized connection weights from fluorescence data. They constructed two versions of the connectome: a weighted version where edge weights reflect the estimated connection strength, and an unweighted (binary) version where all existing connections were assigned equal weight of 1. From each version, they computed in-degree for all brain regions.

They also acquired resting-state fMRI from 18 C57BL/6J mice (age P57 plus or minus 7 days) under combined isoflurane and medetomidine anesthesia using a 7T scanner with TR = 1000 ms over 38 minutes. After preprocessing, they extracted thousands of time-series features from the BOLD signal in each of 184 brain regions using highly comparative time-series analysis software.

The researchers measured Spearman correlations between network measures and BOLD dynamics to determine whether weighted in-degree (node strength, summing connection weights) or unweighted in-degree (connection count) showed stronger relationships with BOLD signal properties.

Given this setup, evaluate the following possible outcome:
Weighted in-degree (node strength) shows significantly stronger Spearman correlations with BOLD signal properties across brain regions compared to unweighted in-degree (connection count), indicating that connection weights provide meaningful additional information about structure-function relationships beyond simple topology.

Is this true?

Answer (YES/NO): YES